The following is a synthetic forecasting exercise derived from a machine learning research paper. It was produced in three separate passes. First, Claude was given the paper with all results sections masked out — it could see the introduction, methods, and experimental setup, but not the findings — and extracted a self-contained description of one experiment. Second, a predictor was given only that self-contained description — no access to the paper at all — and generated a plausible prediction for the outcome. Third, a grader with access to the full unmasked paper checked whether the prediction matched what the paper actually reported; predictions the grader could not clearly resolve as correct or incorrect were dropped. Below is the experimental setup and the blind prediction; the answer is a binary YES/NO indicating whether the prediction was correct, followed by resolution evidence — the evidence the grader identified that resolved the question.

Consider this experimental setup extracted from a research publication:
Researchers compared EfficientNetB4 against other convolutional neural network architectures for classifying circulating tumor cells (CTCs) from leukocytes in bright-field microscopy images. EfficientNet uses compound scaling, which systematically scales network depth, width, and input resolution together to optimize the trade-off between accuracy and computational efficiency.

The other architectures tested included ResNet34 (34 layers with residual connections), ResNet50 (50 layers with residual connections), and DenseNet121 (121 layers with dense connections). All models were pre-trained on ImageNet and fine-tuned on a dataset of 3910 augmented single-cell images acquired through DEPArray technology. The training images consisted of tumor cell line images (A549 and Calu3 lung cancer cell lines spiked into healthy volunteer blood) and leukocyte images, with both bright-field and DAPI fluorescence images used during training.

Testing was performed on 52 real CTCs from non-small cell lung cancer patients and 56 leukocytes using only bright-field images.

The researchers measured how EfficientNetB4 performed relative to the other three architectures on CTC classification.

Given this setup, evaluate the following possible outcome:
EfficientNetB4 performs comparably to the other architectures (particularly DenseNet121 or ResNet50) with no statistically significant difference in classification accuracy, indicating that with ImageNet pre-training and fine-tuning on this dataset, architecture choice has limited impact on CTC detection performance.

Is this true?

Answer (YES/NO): NO